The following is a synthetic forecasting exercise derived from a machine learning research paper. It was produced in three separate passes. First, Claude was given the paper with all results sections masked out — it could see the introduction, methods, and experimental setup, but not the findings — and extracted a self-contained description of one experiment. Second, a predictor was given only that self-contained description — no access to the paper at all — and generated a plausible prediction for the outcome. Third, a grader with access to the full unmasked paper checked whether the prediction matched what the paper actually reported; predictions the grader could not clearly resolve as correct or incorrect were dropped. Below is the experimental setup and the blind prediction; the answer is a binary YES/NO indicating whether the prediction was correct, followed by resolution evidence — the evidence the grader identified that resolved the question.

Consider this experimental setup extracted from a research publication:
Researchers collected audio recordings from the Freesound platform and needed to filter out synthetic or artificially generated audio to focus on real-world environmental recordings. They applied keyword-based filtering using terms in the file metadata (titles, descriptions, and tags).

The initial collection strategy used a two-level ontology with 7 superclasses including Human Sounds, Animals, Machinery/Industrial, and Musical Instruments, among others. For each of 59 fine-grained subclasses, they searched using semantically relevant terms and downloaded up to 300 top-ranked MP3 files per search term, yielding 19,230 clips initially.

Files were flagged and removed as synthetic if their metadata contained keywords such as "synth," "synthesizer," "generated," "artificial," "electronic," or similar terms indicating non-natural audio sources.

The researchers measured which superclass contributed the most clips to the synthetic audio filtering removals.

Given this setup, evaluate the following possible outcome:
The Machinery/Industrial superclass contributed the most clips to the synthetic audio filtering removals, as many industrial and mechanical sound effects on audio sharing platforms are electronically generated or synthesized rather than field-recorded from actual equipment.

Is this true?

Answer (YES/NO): NO